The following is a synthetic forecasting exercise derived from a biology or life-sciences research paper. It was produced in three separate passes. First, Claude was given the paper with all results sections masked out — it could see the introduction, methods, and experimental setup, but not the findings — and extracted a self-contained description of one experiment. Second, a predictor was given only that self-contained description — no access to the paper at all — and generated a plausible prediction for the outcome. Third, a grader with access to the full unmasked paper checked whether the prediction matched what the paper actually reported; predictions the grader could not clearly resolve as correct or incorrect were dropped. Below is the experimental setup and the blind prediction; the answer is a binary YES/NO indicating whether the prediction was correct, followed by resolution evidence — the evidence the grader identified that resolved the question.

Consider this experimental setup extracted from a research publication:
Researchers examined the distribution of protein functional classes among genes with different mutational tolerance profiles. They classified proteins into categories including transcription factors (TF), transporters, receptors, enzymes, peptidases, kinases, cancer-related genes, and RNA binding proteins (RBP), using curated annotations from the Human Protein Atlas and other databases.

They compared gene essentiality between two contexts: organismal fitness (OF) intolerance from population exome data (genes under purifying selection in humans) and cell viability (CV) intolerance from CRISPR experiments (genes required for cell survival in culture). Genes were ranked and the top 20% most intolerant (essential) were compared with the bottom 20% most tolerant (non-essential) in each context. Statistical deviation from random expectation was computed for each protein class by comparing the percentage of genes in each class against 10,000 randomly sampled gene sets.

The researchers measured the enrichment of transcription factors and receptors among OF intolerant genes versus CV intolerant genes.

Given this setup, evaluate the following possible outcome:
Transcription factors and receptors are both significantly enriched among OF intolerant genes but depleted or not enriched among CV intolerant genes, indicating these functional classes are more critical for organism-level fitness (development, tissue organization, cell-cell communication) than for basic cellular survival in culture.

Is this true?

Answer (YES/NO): YES